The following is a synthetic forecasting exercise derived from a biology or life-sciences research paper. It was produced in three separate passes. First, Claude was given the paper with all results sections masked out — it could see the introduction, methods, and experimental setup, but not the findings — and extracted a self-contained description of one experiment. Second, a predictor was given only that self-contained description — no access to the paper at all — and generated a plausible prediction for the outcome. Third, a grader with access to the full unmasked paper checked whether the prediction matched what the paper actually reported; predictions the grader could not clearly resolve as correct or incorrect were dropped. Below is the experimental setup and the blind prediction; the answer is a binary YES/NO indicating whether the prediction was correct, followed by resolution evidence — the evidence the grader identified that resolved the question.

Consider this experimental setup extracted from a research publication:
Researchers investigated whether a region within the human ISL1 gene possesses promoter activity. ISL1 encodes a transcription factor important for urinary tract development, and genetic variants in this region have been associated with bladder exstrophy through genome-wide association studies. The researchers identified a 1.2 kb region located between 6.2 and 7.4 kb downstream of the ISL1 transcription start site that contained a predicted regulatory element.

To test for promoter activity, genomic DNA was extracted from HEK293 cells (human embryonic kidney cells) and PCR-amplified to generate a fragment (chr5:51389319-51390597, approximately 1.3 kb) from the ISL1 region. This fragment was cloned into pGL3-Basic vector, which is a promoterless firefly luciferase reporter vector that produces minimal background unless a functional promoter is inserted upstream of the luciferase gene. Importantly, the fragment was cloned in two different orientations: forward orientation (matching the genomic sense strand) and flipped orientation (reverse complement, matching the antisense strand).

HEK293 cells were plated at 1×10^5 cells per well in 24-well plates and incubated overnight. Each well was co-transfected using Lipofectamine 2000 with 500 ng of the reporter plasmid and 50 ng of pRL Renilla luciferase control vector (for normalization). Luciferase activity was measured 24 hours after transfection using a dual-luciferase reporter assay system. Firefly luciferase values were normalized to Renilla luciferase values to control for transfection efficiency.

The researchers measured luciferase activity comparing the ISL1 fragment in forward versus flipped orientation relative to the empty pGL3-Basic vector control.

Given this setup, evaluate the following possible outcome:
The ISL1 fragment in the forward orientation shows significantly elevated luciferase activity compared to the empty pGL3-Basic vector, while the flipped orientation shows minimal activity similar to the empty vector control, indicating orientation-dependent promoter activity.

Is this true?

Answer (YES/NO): NO